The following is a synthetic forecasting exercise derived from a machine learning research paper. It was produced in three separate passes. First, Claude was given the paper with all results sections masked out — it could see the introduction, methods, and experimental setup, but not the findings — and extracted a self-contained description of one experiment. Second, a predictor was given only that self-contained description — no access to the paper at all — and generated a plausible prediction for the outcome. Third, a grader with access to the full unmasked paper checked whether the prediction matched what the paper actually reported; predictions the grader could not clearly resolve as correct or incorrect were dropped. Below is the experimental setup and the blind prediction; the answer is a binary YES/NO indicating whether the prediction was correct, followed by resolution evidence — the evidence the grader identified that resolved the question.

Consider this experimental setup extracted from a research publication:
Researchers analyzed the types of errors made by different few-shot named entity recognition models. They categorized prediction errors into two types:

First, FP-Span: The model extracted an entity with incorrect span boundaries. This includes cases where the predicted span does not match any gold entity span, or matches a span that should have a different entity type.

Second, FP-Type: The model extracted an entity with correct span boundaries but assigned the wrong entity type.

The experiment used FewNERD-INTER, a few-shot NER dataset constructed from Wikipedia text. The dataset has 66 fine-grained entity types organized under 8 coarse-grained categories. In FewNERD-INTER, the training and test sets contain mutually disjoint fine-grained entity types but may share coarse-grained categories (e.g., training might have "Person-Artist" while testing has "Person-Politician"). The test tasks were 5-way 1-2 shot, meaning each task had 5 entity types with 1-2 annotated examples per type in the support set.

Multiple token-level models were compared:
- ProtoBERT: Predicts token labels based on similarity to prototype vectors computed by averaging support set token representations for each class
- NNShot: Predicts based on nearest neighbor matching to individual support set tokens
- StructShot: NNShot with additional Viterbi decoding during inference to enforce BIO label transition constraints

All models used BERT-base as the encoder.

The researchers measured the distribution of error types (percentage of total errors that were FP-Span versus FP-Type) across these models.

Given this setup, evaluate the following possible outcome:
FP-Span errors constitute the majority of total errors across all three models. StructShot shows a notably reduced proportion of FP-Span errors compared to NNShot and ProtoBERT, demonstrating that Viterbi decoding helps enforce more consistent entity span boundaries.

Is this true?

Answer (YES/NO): YES